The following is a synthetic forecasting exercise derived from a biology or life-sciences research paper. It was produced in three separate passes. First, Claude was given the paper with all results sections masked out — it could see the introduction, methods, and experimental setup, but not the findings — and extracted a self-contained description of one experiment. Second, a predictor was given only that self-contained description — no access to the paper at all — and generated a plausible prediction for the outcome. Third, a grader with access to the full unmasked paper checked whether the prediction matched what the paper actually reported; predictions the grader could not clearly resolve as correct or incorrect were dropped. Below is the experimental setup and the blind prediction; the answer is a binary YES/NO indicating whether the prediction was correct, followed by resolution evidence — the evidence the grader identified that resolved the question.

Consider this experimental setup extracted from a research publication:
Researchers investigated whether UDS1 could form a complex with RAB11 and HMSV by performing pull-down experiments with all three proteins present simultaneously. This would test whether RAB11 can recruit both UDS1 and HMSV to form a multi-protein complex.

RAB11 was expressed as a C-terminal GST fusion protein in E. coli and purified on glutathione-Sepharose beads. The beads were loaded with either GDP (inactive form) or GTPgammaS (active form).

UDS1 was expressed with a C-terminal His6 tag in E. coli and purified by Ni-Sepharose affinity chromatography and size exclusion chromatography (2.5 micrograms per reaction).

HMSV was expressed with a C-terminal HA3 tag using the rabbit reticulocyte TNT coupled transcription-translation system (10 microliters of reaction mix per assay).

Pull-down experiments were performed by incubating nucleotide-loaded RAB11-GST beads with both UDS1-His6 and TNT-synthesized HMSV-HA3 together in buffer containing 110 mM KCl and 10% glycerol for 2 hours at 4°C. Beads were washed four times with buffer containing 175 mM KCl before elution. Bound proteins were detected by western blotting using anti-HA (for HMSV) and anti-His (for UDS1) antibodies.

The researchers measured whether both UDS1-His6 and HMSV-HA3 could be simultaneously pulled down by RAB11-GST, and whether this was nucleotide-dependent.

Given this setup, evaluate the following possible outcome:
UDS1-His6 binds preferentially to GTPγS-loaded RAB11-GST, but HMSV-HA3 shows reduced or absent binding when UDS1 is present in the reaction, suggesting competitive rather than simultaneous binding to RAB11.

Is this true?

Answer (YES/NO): NO